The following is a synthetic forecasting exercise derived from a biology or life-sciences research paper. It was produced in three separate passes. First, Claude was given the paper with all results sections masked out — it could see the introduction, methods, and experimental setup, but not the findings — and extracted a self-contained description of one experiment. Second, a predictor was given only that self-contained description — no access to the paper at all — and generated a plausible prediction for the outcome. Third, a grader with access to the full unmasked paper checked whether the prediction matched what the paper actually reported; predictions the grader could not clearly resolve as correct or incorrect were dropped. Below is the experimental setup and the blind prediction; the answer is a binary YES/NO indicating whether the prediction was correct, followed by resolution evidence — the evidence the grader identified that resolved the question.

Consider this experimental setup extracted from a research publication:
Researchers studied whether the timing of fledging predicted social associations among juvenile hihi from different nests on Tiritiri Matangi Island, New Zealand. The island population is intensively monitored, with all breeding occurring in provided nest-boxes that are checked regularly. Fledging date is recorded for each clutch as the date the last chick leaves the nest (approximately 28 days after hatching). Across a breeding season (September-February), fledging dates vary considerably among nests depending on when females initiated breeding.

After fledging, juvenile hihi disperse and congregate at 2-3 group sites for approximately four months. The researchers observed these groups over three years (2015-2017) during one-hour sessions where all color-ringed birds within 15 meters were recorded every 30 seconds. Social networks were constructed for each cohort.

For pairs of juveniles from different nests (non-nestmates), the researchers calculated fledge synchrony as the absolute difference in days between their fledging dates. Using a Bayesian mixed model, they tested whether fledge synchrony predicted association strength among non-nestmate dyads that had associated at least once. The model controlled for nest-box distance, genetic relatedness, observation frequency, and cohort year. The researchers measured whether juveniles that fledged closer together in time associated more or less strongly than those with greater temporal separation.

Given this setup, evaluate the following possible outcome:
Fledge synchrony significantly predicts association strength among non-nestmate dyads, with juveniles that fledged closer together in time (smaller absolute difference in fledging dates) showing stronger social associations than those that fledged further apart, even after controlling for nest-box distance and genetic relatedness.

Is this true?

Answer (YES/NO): NO